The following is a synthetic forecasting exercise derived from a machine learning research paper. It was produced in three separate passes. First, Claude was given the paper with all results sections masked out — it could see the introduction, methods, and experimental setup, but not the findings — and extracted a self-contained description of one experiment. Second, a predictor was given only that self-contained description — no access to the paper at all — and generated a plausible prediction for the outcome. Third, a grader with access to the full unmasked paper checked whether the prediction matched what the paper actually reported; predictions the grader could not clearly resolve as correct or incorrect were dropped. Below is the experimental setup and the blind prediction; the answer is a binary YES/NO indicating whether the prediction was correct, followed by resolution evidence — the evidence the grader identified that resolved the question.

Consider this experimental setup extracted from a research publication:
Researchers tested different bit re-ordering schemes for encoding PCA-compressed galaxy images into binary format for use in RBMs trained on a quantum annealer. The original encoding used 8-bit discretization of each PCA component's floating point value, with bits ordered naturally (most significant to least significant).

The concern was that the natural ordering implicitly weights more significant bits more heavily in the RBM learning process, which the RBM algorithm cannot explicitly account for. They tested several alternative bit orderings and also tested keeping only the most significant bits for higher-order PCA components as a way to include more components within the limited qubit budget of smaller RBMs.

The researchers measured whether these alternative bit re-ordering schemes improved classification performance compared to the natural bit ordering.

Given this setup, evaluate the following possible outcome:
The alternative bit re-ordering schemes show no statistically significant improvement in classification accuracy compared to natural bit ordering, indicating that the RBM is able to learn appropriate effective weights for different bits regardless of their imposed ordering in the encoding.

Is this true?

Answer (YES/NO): NO